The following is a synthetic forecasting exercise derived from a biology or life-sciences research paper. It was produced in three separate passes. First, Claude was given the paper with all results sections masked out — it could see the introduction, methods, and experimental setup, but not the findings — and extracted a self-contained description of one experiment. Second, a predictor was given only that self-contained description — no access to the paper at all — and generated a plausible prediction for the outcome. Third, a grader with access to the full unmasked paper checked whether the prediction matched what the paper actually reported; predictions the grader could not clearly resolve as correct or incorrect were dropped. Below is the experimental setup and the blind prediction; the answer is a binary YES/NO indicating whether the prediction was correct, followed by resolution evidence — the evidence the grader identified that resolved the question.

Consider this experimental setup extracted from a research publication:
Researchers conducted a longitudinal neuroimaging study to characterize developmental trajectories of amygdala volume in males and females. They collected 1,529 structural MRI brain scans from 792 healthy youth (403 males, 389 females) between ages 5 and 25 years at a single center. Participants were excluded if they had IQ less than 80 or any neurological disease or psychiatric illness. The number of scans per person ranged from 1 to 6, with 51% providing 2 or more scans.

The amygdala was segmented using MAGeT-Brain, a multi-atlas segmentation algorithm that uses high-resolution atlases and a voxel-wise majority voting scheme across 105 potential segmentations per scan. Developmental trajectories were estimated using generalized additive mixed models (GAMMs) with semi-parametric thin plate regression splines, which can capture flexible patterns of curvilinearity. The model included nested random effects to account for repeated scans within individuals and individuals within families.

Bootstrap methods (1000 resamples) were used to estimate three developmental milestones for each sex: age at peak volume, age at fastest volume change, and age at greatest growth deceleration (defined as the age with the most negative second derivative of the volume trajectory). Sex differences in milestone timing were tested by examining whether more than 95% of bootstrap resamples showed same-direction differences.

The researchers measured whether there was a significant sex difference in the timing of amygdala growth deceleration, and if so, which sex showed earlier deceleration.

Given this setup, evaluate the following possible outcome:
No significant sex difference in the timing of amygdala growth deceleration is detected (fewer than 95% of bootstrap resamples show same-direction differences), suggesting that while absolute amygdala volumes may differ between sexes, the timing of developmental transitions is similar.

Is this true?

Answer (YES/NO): NO